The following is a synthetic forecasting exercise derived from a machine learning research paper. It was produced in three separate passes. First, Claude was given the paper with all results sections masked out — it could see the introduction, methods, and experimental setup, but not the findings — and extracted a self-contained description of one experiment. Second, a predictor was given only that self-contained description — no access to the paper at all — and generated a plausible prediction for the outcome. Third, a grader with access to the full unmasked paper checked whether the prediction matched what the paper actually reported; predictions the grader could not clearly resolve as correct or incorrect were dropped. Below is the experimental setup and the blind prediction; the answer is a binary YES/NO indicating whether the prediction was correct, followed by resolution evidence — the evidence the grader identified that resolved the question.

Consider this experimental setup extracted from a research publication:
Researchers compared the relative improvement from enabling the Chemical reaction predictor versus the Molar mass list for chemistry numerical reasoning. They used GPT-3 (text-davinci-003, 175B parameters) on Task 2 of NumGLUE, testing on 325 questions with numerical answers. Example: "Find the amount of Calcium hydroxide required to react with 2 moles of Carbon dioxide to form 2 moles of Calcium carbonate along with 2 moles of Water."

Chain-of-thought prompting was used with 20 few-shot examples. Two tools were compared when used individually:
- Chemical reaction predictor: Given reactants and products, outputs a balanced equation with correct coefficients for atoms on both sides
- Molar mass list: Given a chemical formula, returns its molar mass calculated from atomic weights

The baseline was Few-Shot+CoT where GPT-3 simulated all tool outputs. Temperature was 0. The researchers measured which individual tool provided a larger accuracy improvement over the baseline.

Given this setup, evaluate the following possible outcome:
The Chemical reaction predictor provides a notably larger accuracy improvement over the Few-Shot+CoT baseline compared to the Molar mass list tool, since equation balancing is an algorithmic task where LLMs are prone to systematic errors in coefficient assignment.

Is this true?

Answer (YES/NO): NO